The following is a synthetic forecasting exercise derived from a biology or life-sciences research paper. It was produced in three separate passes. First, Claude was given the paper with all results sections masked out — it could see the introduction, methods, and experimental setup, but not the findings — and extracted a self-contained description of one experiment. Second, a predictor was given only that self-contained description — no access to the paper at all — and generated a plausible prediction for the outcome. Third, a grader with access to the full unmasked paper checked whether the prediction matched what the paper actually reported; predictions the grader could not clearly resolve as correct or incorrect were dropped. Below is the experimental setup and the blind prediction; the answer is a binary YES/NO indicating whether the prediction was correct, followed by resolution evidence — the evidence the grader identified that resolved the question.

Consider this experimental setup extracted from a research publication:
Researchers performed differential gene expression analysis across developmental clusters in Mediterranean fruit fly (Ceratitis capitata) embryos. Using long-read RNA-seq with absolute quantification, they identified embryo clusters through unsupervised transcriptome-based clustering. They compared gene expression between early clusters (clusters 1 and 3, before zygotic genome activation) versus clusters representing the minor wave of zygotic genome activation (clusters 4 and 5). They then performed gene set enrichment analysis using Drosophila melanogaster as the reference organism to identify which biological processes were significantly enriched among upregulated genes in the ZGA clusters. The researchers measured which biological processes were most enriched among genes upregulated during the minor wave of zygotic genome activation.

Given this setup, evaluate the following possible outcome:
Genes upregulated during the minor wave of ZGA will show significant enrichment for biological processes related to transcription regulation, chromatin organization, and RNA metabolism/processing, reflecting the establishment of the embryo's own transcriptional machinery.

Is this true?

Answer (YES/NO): NO